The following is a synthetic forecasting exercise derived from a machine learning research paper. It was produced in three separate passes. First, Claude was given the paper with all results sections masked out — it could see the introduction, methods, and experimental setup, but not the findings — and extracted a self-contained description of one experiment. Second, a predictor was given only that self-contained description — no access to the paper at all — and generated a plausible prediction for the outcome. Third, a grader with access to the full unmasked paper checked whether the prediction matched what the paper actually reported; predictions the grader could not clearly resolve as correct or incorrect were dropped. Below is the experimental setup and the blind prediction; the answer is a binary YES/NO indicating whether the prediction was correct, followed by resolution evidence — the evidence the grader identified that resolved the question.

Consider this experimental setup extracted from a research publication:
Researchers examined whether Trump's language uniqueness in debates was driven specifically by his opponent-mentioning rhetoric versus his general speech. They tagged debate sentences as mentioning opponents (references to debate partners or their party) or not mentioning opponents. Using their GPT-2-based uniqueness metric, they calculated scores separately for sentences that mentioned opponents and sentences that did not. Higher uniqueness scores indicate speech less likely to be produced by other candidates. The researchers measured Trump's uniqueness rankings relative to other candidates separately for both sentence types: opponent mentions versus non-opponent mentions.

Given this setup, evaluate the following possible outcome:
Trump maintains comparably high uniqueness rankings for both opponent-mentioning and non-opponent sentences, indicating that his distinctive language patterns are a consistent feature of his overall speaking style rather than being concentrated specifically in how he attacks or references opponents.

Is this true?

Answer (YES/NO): YES